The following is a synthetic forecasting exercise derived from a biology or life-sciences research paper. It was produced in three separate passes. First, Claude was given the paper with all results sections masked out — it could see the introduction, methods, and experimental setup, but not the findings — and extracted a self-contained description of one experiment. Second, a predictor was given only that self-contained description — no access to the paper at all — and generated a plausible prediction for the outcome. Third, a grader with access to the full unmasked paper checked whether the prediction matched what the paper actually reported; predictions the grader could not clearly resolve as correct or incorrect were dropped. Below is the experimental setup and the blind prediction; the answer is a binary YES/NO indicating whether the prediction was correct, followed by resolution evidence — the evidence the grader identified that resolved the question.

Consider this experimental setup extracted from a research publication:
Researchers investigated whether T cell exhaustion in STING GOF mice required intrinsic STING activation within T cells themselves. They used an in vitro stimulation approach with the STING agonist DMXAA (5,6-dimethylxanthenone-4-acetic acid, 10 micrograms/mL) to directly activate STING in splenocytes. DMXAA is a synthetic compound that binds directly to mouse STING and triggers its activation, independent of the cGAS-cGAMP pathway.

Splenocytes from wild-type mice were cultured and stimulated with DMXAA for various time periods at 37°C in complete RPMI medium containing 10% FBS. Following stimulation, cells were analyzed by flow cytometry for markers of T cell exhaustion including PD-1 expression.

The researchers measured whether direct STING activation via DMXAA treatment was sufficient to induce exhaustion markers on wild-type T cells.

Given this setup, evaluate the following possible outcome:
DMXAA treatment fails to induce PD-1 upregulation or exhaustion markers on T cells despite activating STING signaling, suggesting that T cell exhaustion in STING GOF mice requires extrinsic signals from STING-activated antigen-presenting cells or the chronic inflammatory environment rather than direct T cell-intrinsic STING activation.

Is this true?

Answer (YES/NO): YES